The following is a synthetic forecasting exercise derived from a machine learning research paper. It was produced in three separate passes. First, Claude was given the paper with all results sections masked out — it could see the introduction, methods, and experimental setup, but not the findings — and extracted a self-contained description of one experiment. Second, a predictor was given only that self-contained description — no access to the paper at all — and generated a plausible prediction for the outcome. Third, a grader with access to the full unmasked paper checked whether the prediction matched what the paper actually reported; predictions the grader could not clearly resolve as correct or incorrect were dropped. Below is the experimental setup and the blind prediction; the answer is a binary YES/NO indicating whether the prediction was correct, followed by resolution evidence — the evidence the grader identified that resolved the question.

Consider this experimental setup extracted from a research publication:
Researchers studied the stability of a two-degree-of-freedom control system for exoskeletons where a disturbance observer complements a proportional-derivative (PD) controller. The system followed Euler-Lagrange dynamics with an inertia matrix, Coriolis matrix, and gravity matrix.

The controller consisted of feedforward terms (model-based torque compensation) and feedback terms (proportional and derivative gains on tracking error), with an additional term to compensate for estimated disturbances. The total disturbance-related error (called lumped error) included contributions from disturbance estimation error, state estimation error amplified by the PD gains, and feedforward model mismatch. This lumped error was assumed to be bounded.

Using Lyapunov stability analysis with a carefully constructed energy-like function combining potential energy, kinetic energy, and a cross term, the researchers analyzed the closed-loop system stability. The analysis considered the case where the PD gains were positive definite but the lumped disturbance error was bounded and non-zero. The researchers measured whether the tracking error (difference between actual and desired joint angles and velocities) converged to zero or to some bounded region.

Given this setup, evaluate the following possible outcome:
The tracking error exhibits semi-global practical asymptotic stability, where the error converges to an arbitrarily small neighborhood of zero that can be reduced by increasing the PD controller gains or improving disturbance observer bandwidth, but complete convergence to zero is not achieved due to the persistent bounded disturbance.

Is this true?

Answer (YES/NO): NO